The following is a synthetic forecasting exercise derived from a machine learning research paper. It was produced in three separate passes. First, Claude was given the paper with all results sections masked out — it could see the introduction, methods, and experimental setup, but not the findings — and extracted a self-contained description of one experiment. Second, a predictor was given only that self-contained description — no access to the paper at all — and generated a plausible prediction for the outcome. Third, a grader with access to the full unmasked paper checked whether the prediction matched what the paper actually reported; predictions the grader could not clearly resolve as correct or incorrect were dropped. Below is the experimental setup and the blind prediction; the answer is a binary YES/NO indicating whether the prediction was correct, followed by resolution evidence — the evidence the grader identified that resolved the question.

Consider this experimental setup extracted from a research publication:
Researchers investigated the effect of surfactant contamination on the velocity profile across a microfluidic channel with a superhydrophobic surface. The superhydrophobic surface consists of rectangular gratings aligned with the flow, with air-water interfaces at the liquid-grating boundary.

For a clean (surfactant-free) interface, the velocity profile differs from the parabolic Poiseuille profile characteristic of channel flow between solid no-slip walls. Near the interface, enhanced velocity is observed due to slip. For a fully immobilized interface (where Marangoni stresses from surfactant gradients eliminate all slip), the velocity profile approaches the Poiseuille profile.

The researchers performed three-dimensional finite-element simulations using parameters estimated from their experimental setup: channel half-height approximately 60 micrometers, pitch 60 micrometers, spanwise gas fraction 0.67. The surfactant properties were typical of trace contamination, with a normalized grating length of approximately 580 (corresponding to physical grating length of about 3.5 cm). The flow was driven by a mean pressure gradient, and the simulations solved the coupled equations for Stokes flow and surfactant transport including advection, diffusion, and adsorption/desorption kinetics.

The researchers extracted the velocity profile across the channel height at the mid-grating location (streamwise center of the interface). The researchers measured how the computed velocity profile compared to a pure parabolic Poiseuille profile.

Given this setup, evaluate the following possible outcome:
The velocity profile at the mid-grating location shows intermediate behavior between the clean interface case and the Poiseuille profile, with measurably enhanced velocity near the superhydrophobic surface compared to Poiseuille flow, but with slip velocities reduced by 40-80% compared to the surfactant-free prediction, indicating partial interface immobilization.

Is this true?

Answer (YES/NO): NO